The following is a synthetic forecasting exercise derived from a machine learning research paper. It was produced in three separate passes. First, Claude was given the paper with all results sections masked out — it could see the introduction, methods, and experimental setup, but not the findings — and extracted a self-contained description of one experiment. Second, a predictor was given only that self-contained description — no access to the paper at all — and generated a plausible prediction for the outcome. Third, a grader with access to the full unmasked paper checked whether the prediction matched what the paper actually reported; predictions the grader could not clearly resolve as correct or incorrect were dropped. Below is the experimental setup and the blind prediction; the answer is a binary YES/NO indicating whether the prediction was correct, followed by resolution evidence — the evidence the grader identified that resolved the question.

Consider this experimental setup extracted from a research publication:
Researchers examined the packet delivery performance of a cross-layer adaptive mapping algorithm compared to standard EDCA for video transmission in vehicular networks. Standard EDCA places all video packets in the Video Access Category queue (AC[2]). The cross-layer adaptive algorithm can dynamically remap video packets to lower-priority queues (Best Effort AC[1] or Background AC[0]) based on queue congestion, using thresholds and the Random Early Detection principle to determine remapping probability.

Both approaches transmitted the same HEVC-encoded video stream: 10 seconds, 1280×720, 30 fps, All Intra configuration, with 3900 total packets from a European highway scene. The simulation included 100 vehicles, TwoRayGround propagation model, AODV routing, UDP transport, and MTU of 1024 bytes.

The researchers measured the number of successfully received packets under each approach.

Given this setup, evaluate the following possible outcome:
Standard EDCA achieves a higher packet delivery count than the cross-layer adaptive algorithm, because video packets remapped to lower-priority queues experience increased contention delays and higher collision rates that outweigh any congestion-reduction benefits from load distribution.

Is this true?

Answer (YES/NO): NO